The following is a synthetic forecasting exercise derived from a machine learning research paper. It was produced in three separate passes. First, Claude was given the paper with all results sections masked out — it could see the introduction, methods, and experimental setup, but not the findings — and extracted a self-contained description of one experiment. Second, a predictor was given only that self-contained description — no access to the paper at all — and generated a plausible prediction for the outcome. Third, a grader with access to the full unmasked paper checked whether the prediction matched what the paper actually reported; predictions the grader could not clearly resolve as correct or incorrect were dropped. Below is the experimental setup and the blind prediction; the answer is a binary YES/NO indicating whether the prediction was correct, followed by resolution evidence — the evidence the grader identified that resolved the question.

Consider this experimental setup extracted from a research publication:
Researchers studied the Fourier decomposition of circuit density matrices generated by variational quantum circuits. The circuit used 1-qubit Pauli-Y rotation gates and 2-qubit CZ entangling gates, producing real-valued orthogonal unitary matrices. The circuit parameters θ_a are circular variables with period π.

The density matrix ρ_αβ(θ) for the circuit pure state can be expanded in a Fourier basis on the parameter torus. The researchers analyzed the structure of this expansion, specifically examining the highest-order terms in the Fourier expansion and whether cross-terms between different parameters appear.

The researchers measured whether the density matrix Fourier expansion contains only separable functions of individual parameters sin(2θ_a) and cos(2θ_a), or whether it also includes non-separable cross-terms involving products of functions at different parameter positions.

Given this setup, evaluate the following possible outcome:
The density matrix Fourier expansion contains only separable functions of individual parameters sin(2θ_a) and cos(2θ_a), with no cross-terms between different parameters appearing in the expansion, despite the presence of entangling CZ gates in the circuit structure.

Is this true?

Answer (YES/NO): NO